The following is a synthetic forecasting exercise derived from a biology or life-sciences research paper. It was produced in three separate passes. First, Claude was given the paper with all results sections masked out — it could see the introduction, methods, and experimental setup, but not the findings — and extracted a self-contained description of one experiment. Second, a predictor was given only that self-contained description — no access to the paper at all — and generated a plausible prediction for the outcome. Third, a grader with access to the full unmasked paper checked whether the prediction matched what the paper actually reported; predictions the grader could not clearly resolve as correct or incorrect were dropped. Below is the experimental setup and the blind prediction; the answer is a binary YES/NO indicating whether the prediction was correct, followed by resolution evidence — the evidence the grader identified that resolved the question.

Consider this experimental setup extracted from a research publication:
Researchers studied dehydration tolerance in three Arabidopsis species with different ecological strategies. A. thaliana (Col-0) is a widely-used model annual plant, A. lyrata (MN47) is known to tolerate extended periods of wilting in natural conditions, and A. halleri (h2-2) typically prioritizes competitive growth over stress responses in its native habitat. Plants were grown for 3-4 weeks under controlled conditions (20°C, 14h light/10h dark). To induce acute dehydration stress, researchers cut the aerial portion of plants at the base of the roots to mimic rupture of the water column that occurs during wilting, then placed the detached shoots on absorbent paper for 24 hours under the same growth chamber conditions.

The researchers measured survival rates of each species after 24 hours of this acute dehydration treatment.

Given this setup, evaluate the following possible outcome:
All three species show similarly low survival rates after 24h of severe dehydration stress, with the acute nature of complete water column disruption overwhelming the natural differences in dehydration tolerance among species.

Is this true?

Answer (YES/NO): NO